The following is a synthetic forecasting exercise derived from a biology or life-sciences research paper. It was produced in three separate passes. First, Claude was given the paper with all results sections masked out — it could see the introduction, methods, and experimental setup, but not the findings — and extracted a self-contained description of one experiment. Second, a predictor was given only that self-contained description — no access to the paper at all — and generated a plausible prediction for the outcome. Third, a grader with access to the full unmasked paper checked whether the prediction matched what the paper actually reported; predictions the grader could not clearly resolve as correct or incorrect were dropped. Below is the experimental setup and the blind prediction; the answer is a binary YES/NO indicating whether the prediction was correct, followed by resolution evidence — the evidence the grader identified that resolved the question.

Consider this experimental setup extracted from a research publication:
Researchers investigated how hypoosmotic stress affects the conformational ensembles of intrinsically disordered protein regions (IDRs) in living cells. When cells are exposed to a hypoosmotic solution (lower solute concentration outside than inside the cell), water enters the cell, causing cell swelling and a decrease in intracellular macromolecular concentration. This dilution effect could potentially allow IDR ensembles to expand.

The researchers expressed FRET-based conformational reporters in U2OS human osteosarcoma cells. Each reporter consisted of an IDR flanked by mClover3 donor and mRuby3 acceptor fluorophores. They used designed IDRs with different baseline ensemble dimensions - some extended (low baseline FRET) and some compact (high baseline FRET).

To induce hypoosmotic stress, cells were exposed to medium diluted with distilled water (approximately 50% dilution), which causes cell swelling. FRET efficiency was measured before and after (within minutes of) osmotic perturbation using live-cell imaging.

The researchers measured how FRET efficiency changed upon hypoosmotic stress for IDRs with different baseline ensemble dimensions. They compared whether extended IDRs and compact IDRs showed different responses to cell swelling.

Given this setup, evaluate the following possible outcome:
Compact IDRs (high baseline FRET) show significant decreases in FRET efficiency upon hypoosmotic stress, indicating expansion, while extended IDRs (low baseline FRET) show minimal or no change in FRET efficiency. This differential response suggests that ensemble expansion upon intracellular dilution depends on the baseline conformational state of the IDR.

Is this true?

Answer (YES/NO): NO